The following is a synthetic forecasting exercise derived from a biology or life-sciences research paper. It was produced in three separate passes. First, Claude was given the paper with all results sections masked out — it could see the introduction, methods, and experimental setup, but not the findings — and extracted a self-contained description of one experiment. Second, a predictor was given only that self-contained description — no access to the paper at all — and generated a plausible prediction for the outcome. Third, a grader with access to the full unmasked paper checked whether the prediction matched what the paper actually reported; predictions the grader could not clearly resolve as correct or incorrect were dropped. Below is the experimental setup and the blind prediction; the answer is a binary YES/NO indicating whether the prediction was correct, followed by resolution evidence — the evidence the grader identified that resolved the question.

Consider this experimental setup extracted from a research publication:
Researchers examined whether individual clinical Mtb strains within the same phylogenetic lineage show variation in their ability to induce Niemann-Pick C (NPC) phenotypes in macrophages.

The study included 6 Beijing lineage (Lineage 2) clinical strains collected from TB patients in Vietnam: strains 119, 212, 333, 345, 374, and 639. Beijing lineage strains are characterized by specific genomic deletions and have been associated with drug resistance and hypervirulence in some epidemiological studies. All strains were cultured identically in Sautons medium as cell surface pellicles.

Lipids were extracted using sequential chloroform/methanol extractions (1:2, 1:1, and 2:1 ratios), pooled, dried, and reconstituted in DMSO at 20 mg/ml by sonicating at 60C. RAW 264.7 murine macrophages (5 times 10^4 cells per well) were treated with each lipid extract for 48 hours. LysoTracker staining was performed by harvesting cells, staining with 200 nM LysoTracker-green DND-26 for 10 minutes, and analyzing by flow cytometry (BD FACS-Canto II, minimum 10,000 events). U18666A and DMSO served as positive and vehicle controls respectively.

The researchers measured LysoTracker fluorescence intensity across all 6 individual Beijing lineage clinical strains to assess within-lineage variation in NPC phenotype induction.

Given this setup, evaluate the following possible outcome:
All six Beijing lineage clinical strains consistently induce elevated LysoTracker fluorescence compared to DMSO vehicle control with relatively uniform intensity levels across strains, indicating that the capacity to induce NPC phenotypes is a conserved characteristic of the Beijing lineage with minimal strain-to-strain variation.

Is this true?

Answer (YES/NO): NO